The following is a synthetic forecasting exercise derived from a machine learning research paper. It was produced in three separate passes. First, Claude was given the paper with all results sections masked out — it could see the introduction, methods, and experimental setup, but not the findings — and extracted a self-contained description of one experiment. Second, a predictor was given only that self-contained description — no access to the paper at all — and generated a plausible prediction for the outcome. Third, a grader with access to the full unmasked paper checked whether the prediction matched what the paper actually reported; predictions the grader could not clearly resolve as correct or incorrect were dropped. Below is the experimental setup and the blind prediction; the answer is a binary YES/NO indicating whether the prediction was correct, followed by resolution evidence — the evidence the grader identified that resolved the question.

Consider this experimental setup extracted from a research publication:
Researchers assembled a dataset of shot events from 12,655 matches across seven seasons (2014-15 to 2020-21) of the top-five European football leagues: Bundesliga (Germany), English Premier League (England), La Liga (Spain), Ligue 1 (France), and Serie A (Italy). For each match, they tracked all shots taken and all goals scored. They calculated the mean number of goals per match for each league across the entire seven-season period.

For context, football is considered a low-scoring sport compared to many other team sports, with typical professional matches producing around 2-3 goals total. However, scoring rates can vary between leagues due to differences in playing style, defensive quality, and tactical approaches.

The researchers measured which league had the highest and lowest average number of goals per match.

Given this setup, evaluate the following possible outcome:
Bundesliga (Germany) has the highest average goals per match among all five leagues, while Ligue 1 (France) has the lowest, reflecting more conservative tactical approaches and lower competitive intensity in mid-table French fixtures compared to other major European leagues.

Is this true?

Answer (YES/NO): YES